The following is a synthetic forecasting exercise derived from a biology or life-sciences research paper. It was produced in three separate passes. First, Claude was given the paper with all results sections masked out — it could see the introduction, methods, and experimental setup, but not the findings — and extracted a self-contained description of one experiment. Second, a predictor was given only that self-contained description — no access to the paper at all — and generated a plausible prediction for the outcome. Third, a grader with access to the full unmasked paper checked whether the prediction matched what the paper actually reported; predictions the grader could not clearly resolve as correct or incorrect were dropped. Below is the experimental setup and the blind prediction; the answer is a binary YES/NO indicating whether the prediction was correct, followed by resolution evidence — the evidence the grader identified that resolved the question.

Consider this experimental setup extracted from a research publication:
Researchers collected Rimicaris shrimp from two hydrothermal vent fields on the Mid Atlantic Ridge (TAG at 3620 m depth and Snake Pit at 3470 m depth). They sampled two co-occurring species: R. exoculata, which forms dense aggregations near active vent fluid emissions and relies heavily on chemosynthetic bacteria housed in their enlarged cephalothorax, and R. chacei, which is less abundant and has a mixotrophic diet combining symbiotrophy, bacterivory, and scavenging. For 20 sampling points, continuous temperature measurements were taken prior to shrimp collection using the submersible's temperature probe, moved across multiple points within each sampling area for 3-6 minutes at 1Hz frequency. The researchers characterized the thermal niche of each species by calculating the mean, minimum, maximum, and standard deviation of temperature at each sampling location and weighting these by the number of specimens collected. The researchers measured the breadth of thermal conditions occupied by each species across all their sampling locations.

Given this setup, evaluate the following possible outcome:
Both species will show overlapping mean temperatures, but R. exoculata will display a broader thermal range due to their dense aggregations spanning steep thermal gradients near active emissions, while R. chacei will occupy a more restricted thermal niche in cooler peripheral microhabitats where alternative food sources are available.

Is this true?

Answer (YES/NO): YES